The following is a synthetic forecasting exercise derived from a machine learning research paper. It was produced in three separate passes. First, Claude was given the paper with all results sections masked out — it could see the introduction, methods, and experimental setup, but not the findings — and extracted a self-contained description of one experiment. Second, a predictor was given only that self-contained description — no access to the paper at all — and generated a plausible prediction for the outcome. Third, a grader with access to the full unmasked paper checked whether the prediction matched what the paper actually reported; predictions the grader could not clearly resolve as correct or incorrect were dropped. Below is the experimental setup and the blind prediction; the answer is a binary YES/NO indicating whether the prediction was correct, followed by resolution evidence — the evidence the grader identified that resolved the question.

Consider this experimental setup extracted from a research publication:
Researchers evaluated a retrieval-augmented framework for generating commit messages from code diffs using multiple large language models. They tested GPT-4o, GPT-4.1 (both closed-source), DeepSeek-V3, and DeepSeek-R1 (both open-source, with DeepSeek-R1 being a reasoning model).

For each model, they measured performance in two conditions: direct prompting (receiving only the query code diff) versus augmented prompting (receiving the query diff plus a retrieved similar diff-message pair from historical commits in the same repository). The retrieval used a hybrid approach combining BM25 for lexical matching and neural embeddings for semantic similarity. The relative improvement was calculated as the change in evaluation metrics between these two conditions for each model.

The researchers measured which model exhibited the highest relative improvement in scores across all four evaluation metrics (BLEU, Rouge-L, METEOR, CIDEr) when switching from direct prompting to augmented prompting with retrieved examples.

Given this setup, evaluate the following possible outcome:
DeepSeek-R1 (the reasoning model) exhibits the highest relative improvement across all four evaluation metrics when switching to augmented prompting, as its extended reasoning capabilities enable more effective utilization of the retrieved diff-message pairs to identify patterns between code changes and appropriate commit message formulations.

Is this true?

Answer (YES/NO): NO